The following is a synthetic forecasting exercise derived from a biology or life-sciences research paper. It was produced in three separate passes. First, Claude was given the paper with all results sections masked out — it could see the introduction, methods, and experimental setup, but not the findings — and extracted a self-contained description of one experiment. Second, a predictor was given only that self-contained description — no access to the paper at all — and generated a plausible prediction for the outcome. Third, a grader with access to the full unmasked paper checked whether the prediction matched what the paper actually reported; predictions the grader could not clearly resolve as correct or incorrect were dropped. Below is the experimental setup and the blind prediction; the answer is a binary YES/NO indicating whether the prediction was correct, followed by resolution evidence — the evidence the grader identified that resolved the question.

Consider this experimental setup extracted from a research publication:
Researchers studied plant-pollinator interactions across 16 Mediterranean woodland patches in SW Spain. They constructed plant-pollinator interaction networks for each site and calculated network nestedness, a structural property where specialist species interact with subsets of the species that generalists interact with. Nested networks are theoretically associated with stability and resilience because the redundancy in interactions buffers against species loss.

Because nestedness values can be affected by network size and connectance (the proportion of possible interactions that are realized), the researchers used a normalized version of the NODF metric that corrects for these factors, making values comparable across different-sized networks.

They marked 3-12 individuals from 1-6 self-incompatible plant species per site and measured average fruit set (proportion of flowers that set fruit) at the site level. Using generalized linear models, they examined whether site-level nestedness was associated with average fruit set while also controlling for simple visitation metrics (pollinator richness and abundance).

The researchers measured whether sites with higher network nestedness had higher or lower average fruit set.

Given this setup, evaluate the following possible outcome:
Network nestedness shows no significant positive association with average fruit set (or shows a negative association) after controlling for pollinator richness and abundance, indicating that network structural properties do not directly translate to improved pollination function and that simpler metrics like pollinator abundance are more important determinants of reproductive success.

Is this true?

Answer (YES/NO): NO